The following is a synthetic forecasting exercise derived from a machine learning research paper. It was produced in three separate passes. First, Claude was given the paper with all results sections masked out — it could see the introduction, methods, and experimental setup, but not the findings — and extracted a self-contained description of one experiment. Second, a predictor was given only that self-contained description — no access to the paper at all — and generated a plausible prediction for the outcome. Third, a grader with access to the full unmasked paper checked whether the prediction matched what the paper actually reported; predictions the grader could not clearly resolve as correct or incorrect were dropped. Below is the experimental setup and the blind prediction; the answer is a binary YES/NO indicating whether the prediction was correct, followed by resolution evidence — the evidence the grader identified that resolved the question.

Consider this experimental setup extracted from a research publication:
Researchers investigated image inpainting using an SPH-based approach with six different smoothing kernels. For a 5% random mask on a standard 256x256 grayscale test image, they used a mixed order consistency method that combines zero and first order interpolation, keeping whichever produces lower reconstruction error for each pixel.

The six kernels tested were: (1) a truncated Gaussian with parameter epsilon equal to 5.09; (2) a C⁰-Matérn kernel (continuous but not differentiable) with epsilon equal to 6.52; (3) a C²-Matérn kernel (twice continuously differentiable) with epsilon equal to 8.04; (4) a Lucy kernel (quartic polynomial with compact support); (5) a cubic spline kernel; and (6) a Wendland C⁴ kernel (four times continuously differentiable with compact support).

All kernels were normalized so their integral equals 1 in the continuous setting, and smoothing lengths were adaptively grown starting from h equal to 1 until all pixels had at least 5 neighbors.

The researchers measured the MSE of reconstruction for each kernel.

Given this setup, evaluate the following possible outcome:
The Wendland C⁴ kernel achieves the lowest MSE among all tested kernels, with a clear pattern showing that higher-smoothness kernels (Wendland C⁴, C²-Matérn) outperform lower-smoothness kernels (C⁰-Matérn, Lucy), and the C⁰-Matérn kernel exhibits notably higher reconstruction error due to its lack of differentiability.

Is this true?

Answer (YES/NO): NO